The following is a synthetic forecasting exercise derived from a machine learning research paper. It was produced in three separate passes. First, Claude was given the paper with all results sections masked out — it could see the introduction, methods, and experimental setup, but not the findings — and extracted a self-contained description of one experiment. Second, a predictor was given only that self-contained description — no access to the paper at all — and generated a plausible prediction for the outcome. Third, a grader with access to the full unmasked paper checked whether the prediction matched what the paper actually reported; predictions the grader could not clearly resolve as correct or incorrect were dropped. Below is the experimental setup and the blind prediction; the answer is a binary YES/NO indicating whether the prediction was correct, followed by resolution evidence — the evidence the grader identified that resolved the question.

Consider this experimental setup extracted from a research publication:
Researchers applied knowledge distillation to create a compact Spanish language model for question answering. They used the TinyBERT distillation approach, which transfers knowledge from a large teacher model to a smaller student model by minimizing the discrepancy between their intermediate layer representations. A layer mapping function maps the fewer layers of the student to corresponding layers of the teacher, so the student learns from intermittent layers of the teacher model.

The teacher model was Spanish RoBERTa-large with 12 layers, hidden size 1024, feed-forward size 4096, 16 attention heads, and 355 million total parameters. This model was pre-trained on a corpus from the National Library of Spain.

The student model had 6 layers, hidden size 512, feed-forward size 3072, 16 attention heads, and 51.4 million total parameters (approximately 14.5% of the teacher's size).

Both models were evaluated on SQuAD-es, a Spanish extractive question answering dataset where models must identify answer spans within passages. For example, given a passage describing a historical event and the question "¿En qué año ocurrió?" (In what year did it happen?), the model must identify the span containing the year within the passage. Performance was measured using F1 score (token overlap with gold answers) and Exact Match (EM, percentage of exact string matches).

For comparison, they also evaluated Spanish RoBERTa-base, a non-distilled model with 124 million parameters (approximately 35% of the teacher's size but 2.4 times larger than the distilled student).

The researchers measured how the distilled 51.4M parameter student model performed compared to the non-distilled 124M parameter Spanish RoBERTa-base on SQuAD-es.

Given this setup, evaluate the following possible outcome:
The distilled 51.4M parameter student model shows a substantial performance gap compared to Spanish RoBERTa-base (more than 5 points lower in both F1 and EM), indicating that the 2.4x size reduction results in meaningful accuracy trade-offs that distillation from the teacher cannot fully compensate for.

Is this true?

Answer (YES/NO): NO